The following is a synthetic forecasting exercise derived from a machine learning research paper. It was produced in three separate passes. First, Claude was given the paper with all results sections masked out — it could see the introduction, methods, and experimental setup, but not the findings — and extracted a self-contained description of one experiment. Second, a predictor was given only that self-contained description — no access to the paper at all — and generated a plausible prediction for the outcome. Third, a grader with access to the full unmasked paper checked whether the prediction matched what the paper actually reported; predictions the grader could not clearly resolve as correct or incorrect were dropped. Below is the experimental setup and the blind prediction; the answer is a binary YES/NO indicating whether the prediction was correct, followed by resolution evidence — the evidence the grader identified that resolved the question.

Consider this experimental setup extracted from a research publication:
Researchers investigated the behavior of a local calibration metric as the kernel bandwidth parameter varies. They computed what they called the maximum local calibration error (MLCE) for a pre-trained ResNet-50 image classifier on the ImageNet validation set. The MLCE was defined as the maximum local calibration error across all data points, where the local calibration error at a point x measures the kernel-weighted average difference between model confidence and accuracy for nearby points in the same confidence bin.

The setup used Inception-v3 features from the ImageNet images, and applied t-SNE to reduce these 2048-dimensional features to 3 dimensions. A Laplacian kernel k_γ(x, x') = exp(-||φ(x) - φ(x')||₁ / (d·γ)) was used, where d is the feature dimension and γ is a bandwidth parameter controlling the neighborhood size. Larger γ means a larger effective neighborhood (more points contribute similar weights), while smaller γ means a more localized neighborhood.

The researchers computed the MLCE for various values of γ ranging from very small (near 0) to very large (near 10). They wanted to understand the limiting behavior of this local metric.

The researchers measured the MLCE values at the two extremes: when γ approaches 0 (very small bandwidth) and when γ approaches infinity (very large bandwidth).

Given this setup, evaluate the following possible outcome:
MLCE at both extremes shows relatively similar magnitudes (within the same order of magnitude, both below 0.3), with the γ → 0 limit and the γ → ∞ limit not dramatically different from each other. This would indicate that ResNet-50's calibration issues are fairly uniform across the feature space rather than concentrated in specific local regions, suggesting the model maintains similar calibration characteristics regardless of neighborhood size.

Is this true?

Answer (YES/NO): NO